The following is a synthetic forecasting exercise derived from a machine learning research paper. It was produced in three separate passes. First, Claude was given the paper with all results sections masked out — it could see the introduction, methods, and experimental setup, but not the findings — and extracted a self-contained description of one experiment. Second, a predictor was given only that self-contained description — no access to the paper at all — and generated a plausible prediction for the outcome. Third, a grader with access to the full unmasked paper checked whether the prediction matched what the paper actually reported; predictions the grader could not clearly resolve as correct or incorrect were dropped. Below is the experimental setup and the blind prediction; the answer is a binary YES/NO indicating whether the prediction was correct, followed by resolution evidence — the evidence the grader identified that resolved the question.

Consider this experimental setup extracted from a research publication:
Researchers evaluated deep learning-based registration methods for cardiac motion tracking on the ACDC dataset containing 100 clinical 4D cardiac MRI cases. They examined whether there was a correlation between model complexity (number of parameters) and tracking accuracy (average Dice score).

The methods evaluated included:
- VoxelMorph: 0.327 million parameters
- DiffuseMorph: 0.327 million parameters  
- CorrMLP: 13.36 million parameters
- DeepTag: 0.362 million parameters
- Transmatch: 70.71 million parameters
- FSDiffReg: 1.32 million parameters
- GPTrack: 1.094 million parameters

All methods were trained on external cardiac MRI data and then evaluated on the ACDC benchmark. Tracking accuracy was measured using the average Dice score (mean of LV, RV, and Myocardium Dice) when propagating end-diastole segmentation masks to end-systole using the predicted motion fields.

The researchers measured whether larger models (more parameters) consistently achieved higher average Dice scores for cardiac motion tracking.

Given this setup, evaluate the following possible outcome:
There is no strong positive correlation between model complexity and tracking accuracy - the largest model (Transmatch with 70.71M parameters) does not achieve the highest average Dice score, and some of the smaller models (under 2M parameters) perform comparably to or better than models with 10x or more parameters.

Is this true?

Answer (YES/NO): YES